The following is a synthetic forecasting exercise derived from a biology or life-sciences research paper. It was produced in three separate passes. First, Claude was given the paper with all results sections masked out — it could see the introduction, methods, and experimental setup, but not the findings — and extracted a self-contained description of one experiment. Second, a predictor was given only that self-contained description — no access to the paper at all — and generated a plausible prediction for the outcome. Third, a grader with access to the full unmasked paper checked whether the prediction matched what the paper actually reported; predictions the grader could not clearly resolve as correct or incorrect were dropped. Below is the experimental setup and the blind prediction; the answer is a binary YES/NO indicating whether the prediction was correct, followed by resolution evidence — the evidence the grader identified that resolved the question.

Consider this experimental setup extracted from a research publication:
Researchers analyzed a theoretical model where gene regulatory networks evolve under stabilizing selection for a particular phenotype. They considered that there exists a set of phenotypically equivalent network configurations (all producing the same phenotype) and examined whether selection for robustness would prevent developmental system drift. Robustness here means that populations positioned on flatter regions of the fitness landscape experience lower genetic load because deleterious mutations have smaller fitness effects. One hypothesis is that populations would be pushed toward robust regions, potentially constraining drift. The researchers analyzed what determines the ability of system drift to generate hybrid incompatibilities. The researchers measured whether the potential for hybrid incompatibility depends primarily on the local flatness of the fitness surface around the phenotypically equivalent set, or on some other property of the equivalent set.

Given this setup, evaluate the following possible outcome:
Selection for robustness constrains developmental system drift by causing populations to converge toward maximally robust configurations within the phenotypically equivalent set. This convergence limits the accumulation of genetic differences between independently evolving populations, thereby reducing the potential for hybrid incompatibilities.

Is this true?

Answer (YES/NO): NO